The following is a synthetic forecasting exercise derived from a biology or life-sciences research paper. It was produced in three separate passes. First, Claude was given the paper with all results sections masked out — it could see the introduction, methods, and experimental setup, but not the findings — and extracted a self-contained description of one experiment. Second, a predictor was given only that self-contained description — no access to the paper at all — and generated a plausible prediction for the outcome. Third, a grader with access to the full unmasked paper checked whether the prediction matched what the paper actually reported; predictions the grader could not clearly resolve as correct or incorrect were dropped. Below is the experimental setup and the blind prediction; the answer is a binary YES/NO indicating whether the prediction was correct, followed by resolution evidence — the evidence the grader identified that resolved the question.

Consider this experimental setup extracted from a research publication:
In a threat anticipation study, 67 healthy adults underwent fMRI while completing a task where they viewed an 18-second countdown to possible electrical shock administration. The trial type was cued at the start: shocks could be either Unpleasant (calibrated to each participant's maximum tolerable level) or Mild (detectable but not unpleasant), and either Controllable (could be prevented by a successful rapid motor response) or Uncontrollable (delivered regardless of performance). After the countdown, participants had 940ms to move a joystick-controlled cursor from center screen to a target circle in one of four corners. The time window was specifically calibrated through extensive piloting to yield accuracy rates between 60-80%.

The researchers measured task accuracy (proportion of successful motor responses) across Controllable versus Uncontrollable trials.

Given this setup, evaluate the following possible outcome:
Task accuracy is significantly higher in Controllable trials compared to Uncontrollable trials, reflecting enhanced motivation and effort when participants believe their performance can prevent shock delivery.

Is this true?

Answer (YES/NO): YES